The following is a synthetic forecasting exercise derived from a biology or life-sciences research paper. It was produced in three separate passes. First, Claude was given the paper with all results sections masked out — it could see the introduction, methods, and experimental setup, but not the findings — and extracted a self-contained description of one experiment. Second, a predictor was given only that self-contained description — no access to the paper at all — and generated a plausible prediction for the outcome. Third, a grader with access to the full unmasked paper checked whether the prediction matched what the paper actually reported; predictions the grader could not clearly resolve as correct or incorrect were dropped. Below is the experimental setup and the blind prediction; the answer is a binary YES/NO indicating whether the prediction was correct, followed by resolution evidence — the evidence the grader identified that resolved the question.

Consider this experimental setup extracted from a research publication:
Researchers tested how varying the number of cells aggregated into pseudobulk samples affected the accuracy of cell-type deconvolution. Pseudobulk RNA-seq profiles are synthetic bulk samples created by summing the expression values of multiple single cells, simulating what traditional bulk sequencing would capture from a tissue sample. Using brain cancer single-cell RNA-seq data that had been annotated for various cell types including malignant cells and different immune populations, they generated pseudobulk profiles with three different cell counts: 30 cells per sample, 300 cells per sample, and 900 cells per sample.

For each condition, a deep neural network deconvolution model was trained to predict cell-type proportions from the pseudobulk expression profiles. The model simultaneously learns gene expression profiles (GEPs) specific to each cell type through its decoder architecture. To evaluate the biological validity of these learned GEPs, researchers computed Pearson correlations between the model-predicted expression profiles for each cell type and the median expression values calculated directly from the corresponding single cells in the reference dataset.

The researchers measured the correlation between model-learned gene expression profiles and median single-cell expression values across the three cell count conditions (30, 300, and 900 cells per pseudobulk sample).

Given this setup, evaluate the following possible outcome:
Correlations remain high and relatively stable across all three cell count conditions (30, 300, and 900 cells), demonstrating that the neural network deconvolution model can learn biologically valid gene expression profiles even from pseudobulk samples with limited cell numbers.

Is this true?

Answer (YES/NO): YES